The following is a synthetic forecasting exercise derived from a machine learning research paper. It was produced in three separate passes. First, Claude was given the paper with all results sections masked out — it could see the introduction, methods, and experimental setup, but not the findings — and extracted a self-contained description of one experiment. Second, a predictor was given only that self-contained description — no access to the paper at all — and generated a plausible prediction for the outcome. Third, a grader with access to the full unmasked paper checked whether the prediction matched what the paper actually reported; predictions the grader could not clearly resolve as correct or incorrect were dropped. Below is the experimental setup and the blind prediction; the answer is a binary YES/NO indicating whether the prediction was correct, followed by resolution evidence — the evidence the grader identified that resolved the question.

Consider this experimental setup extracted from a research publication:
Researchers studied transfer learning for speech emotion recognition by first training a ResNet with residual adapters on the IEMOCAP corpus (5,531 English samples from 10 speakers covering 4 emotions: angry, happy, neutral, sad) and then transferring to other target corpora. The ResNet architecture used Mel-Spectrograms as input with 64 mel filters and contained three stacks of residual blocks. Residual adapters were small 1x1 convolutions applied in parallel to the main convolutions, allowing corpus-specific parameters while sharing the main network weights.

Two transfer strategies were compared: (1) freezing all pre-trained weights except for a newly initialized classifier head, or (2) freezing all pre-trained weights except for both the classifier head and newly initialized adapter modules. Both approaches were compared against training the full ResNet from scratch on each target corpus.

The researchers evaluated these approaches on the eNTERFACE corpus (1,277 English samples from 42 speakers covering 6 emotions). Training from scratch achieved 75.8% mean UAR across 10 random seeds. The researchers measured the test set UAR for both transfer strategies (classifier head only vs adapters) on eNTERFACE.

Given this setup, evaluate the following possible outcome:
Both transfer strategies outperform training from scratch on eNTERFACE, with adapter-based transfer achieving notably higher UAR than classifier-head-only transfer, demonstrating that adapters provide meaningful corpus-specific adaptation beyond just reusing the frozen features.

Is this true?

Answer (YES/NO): NO